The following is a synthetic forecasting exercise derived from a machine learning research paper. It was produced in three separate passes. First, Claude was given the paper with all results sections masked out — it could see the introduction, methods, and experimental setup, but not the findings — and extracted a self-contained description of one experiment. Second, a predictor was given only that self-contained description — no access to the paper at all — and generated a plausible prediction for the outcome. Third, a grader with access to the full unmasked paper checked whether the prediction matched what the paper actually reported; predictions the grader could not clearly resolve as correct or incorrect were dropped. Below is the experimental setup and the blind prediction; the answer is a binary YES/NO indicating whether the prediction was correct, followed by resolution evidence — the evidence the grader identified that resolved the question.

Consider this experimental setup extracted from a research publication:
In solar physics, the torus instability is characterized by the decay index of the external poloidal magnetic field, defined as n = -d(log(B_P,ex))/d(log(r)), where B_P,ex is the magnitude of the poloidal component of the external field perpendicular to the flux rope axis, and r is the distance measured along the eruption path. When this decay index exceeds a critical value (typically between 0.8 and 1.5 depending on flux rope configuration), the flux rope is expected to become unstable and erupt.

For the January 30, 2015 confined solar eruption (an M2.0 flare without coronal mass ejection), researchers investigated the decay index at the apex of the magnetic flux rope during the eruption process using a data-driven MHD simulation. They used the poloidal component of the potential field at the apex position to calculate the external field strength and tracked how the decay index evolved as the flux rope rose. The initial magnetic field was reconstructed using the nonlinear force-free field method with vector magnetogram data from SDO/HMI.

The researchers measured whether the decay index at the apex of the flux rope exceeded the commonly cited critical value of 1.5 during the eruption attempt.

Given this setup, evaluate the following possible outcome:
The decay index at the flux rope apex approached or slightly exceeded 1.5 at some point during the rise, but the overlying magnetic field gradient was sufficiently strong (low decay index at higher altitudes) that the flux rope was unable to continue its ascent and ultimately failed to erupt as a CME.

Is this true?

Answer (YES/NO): NO